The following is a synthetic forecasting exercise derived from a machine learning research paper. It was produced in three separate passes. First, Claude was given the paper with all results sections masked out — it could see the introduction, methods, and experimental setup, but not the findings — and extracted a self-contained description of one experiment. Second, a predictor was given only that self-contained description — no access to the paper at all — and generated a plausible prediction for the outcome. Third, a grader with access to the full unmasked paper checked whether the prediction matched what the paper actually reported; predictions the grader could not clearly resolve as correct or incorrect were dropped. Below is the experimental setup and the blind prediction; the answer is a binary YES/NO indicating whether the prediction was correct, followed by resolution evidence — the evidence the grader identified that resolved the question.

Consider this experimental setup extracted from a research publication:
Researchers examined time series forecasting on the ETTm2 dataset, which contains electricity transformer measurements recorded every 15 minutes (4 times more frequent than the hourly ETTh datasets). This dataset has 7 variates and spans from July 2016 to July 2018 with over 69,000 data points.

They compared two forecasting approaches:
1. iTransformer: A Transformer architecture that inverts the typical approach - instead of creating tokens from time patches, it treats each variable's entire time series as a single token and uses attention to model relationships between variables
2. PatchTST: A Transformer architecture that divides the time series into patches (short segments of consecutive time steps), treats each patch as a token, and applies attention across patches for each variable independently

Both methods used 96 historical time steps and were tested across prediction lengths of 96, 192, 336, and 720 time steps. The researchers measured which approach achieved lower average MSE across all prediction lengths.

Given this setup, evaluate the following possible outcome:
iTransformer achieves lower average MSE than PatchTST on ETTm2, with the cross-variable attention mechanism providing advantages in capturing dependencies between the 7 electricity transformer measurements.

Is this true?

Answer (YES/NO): YES